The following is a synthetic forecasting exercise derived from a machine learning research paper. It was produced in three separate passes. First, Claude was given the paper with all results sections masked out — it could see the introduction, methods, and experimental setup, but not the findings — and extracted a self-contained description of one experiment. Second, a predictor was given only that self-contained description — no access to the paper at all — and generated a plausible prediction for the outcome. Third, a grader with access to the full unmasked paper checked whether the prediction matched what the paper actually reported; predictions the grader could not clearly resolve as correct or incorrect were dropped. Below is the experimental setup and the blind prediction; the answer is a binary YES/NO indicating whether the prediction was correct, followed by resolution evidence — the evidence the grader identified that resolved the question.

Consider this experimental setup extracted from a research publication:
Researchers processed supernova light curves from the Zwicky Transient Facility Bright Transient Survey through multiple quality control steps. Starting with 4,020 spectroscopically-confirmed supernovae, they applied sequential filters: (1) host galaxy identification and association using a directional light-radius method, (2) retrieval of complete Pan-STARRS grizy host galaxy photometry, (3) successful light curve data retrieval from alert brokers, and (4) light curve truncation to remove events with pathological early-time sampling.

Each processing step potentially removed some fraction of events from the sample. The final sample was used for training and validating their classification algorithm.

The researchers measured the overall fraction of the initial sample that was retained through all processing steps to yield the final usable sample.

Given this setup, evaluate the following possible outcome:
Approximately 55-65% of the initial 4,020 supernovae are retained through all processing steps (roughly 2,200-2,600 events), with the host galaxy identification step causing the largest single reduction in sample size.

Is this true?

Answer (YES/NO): NO